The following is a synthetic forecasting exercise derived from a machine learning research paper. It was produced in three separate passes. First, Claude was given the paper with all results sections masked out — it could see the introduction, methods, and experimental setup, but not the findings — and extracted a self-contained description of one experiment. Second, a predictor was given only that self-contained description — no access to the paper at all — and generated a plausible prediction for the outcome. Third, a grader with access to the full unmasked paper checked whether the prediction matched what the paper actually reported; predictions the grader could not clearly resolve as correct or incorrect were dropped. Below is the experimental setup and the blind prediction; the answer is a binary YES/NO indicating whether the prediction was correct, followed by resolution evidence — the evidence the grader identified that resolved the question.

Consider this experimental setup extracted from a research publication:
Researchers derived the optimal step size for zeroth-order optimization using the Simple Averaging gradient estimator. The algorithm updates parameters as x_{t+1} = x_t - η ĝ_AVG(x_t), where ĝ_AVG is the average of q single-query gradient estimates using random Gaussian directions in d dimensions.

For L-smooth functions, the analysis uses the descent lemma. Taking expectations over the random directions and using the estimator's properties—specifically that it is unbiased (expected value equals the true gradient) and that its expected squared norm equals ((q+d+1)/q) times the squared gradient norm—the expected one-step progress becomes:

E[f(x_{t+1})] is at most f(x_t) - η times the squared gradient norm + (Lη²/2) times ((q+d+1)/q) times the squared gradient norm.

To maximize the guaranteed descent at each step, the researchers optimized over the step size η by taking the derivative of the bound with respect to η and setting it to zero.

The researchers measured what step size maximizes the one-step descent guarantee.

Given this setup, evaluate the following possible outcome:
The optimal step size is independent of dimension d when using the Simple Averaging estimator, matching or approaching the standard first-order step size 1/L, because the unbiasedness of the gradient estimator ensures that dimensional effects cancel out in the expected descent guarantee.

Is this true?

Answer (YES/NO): NO